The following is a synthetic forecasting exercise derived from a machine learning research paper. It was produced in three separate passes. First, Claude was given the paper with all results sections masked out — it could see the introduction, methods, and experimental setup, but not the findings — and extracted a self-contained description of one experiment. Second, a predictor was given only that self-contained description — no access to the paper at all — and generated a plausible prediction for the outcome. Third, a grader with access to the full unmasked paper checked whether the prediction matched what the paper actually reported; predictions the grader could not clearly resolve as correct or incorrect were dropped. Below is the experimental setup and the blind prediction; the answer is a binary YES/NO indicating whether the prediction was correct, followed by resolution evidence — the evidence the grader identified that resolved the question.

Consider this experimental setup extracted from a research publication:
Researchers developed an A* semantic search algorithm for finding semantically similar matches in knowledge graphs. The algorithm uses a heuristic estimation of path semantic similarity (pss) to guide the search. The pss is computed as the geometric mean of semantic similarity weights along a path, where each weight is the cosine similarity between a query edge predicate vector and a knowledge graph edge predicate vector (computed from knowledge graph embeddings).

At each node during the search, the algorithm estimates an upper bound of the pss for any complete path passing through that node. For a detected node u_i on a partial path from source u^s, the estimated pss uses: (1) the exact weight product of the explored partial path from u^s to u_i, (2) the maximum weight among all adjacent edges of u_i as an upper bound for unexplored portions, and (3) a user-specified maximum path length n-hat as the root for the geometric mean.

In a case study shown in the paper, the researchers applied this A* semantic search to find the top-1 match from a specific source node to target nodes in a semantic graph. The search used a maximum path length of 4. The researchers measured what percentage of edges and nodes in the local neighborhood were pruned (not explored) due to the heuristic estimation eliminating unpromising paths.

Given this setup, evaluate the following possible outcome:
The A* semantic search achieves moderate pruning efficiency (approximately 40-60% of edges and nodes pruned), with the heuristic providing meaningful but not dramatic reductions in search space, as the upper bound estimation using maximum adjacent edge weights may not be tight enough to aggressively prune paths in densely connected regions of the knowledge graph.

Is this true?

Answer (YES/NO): NO